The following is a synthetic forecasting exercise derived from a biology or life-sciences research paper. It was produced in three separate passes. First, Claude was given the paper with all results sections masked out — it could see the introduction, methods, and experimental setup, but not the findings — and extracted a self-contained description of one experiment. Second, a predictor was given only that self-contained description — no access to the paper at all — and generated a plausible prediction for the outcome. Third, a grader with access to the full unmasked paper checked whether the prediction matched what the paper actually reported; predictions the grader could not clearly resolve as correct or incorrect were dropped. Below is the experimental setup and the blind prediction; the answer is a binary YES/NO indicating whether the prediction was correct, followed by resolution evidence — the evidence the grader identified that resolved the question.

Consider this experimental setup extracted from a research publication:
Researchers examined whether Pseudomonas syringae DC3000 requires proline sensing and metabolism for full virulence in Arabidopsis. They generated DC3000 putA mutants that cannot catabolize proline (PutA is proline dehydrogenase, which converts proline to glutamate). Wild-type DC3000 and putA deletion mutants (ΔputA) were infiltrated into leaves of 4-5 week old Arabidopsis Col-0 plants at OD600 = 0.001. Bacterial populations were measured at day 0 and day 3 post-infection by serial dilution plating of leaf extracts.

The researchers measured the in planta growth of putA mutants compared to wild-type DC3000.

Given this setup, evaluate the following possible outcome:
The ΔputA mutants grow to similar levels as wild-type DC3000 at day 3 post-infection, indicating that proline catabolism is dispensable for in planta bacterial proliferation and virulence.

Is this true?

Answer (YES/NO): NO